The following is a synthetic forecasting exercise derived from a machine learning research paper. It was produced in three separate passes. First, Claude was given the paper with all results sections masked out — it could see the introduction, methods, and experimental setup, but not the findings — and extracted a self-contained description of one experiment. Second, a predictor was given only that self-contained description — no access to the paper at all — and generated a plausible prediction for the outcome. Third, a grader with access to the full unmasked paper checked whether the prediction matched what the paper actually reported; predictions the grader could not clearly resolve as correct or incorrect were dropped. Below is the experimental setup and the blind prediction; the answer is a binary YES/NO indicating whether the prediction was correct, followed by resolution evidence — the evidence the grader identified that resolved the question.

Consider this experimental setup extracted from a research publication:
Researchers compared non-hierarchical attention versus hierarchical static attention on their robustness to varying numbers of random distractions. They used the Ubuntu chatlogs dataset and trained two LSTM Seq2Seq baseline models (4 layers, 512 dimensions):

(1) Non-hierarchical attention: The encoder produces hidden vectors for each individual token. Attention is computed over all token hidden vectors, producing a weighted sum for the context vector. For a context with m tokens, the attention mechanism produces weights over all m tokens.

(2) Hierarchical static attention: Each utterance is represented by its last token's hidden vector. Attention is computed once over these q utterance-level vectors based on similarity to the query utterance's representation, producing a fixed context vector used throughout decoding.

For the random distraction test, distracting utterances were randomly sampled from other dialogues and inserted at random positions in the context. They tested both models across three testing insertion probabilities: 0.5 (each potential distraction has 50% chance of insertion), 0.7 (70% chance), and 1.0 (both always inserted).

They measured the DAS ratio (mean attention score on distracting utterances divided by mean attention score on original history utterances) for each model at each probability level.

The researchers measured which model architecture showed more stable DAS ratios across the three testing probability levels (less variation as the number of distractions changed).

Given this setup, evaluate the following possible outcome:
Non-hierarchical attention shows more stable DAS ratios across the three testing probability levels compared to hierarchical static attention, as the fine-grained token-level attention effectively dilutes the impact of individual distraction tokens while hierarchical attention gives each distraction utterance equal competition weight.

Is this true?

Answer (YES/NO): YES